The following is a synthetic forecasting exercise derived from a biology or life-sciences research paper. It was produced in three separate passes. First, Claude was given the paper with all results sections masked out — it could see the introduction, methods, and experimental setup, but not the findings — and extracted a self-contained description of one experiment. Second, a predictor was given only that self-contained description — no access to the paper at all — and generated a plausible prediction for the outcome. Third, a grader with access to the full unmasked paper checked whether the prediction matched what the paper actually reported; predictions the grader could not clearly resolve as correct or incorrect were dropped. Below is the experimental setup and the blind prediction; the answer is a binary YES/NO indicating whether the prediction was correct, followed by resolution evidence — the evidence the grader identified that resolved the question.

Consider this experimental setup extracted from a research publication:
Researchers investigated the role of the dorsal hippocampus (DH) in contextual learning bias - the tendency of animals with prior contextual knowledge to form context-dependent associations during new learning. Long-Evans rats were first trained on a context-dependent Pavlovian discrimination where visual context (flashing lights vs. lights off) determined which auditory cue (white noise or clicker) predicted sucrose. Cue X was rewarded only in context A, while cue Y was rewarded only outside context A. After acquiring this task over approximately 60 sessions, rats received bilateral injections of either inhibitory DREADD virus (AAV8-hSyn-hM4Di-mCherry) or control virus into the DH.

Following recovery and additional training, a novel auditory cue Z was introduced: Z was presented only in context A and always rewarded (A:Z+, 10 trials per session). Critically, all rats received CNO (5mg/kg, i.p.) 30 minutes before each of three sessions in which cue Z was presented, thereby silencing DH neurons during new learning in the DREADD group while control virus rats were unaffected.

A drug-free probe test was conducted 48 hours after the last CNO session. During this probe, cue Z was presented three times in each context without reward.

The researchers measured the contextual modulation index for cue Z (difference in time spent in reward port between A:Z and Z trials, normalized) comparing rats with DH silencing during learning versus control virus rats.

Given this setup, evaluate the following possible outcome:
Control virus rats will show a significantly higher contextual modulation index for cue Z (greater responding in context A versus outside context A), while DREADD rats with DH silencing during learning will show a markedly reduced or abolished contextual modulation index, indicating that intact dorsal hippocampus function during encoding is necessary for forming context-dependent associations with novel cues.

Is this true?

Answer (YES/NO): YES